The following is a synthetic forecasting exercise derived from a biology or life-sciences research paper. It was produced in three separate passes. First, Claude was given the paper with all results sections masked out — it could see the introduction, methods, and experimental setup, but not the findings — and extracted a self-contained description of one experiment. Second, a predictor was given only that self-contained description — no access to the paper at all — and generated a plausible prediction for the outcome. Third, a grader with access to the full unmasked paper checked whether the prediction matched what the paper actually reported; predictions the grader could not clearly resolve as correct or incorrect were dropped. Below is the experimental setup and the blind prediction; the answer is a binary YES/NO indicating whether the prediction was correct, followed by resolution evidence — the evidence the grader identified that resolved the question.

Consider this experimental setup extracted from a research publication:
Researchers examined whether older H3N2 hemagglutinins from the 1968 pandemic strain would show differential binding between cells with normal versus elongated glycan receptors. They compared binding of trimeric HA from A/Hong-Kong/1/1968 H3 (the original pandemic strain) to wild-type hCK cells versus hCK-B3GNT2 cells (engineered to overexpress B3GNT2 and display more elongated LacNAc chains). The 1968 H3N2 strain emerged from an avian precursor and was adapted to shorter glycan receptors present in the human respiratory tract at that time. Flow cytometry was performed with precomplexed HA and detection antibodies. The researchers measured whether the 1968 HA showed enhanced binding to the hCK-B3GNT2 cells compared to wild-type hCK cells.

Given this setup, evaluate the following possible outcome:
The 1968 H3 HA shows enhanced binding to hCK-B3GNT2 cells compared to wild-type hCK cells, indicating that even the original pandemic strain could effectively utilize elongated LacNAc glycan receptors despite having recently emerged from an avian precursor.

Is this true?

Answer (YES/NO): NO